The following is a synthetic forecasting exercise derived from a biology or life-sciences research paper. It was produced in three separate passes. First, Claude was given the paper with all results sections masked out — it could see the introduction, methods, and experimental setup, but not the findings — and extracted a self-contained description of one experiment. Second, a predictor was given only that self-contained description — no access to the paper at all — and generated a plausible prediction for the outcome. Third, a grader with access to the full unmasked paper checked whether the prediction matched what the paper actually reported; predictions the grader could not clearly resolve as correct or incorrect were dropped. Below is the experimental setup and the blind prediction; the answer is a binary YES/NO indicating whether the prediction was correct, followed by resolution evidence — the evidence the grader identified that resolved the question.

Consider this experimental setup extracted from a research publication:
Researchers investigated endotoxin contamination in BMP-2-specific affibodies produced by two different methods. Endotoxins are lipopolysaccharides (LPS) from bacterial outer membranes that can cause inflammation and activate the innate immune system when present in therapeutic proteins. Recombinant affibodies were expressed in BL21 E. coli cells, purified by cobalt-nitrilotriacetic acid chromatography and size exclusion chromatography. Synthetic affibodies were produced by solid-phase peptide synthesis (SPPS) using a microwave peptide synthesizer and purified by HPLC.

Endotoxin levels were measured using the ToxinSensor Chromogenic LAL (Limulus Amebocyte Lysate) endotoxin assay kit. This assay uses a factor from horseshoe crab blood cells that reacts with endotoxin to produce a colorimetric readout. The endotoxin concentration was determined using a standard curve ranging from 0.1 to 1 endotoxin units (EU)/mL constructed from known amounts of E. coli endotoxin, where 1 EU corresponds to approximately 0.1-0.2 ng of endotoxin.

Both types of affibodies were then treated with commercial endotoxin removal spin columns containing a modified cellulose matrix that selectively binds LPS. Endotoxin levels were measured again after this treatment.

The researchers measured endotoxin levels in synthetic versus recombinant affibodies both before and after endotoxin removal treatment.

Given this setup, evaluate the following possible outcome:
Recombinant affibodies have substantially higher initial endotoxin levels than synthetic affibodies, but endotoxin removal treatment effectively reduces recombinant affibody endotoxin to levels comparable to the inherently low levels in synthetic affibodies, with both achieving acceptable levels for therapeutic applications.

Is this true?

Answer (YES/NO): NO